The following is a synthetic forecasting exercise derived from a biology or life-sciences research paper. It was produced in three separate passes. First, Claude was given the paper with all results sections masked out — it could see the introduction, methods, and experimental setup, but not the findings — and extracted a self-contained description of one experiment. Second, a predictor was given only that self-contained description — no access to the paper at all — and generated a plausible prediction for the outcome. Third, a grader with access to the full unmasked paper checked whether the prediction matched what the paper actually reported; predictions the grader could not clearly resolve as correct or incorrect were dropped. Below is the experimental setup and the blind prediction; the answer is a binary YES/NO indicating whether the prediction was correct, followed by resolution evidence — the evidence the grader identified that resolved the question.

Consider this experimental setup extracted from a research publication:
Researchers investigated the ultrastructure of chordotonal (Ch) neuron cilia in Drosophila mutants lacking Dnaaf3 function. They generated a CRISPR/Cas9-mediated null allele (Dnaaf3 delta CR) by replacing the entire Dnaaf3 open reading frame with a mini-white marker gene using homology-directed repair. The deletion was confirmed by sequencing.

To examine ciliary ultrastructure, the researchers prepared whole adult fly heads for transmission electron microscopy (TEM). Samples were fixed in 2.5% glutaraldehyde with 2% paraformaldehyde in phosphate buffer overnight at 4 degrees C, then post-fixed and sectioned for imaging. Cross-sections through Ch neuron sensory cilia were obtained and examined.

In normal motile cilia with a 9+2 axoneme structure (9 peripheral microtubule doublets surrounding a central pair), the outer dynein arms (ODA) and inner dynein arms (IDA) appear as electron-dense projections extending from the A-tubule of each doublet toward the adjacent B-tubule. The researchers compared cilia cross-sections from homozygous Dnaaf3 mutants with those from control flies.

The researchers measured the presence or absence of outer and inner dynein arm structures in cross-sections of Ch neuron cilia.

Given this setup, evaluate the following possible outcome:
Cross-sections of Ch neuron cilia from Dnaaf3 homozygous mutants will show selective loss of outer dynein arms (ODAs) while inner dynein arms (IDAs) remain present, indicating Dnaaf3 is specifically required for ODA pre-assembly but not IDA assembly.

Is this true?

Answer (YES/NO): NO